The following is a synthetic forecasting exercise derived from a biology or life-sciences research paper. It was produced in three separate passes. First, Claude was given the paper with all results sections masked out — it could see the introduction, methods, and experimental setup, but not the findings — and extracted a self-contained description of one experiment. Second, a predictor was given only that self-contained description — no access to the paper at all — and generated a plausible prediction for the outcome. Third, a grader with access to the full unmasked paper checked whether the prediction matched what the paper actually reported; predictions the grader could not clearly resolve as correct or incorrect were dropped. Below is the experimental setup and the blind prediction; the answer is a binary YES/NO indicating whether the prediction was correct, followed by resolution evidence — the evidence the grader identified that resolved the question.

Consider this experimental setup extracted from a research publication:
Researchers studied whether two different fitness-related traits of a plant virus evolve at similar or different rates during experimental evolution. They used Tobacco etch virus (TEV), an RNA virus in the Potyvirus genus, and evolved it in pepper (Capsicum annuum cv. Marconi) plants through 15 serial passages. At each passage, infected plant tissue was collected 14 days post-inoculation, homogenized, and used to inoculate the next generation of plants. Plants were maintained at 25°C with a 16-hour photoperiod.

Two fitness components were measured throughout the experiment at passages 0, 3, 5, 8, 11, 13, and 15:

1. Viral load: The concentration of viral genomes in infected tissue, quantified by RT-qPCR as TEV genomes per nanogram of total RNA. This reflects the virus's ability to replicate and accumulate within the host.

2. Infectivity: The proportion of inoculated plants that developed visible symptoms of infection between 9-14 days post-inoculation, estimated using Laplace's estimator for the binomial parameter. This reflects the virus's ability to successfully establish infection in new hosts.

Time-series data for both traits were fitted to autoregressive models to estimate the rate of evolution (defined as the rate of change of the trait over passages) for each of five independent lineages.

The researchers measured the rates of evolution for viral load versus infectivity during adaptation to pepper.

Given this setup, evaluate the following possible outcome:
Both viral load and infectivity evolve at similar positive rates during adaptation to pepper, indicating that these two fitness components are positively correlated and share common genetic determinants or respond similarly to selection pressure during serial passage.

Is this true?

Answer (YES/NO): NO